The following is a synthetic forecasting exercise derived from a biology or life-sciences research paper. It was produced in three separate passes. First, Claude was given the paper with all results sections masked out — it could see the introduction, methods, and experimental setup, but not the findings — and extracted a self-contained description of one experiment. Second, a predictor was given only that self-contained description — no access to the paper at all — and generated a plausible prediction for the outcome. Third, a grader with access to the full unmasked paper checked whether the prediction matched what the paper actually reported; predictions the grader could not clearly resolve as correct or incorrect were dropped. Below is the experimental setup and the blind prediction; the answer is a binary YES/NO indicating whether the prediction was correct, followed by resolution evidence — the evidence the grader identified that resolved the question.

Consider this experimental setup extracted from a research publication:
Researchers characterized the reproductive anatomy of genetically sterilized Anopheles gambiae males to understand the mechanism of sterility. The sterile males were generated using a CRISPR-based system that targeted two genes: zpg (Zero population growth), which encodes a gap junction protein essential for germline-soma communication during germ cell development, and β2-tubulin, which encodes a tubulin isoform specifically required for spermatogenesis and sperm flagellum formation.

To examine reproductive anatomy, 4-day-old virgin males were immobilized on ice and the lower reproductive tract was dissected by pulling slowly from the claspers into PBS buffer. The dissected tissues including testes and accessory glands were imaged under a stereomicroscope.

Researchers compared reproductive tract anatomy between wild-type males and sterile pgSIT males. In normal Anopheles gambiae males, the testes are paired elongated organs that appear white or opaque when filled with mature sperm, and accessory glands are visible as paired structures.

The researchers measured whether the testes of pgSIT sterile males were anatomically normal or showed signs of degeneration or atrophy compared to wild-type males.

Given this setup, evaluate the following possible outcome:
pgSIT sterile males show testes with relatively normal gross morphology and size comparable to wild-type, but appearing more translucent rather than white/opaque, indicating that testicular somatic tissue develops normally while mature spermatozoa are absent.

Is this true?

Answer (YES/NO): NO